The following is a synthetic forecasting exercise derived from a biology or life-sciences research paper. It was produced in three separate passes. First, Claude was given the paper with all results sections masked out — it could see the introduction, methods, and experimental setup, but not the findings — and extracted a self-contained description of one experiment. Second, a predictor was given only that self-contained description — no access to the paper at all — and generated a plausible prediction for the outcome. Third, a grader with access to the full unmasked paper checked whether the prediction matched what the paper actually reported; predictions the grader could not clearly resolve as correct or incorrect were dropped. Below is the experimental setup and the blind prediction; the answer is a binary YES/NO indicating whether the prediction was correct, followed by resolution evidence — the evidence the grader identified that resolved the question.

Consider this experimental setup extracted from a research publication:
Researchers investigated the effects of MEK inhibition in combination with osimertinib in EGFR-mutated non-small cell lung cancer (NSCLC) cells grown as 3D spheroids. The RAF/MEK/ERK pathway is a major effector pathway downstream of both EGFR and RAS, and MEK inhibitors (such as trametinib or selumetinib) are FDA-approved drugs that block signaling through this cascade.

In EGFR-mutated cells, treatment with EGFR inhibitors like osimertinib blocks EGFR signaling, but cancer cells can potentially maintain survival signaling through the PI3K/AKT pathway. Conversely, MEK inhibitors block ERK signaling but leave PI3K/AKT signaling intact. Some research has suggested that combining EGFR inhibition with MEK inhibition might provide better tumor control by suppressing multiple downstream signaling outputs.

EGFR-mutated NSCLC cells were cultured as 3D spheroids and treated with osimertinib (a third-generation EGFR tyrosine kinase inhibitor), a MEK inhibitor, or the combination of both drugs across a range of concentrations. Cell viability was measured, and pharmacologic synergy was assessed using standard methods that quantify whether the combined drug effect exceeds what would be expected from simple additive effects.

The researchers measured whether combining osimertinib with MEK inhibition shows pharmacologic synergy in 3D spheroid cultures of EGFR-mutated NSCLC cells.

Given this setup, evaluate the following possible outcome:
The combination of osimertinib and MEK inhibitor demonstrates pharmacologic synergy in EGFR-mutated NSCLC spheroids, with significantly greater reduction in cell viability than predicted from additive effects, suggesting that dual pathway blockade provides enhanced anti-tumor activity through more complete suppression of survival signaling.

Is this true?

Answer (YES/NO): NO